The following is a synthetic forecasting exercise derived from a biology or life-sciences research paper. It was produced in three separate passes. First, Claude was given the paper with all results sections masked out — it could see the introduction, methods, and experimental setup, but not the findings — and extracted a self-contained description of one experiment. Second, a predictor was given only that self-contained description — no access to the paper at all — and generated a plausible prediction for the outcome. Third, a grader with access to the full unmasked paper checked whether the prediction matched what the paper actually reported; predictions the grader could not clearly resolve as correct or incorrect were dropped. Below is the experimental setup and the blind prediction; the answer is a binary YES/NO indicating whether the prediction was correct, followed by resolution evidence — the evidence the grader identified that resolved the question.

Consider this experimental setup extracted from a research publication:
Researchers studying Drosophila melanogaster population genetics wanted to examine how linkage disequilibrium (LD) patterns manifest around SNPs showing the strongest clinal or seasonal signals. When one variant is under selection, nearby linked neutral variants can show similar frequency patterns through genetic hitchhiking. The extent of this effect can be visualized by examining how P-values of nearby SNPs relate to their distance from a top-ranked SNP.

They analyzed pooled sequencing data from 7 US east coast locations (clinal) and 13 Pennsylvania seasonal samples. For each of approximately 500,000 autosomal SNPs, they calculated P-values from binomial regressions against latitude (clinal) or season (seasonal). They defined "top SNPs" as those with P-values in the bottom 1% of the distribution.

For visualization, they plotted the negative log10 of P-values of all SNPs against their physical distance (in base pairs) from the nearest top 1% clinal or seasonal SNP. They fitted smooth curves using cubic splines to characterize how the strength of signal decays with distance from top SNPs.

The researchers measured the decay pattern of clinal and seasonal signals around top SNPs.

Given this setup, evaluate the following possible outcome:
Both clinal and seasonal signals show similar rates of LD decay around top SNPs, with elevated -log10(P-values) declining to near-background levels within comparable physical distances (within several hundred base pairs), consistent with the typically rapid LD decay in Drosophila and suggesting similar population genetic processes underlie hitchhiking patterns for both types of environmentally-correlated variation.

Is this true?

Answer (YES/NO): NO